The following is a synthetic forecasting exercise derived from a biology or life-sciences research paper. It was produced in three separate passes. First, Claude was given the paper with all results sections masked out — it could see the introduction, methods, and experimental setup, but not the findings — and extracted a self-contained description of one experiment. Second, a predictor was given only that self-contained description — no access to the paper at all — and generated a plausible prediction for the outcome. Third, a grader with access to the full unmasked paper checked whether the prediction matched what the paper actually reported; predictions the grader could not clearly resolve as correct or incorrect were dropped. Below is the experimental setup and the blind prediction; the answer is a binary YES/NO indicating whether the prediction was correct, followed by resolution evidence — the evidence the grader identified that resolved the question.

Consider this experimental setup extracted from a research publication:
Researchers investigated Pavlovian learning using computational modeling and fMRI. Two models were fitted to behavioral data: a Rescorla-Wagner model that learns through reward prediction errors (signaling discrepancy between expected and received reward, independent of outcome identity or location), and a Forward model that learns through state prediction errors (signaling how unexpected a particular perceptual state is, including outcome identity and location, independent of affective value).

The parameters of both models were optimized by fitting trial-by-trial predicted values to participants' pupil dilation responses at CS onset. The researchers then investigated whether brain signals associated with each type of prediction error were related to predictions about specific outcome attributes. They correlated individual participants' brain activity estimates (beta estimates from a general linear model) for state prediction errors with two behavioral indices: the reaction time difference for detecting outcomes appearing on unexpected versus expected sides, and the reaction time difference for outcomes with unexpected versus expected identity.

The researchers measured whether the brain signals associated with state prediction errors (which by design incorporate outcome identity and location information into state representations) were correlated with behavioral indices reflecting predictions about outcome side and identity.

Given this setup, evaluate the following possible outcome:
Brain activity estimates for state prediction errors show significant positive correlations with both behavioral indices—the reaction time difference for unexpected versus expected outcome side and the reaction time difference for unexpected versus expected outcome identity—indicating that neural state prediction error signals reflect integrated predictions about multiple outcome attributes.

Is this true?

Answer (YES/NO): YES